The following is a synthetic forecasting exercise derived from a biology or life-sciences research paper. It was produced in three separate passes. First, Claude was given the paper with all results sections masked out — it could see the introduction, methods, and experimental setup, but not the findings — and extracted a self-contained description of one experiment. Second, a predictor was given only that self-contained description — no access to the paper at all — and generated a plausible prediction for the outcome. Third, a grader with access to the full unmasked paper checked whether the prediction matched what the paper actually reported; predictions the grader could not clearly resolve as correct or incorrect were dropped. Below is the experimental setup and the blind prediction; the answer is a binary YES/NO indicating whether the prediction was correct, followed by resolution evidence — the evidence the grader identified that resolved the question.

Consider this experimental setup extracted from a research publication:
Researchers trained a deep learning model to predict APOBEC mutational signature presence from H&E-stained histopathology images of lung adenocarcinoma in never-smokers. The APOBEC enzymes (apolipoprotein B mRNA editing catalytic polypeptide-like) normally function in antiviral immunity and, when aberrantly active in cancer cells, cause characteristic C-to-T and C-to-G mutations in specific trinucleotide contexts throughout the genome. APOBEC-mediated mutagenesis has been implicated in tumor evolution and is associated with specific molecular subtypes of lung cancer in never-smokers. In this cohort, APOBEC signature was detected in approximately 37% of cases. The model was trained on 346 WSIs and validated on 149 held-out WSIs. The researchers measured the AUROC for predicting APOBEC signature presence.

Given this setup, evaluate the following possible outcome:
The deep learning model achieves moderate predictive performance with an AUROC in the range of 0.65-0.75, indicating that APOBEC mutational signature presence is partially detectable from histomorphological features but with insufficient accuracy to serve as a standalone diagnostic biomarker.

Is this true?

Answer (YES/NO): NO